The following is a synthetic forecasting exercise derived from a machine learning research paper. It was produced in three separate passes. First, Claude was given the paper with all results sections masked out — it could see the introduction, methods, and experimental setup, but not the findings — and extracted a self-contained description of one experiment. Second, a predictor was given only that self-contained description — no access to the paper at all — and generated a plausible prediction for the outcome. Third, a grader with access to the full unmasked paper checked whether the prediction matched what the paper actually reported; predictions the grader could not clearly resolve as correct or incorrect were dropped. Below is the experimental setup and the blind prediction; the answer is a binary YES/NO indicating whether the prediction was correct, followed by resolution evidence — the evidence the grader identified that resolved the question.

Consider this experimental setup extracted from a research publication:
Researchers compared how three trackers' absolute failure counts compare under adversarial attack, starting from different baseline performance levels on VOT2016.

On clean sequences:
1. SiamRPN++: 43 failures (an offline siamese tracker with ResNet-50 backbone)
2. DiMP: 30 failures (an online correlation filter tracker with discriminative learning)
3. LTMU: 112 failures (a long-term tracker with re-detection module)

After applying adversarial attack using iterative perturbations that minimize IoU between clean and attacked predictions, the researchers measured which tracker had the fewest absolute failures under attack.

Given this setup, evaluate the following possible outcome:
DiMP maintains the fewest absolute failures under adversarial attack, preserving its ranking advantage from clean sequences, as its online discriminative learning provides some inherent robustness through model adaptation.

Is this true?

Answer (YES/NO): YES